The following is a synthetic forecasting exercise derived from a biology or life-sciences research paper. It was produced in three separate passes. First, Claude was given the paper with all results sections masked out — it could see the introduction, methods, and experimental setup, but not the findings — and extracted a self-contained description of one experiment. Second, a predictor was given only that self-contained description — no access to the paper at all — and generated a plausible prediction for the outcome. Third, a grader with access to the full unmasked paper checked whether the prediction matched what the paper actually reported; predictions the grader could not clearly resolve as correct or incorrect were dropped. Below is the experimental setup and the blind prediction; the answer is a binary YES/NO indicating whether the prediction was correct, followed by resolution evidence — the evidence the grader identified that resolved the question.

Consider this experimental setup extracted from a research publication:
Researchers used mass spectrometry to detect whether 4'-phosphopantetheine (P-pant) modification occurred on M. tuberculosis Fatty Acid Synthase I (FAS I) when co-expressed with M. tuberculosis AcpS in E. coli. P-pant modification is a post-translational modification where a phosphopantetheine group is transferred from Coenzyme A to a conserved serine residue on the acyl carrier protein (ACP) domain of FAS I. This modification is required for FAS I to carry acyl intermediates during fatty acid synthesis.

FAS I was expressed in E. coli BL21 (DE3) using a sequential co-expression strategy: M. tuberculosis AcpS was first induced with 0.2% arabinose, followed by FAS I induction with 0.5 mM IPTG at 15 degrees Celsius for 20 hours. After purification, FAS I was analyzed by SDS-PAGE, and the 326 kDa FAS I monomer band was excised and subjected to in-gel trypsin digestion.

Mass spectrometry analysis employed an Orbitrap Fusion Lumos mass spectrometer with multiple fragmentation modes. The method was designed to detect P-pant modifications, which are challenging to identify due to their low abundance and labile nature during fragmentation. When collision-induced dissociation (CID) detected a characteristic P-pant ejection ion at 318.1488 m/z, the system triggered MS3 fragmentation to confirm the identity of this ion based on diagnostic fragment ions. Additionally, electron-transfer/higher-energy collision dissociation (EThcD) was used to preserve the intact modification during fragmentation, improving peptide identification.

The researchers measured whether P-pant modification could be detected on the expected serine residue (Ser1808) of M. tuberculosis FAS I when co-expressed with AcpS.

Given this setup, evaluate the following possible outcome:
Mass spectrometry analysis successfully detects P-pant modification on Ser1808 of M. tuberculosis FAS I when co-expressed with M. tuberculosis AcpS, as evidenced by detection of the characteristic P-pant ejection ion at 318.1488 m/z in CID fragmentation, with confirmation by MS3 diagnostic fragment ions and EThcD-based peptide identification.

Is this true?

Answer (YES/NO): YES